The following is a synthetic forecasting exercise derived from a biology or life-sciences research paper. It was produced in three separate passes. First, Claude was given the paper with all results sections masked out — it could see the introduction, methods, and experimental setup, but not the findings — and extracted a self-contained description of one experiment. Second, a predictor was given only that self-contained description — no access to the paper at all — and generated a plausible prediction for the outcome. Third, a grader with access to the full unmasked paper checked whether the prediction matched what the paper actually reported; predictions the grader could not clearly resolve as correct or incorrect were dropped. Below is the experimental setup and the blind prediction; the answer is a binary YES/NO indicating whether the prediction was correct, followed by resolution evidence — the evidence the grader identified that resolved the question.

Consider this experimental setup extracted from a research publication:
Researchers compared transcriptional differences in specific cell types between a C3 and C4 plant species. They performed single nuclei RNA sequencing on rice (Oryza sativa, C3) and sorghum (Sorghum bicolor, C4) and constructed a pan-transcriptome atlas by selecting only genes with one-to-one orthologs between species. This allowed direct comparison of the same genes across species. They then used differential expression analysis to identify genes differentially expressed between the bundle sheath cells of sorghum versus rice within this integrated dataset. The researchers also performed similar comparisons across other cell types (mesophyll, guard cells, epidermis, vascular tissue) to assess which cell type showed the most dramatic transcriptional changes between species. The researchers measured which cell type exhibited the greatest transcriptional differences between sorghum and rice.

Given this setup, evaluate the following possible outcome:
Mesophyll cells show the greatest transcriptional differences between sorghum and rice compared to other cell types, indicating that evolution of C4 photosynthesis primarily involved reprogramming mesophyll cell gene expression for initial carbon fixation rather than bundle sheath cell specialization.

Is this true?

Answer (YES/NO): NO